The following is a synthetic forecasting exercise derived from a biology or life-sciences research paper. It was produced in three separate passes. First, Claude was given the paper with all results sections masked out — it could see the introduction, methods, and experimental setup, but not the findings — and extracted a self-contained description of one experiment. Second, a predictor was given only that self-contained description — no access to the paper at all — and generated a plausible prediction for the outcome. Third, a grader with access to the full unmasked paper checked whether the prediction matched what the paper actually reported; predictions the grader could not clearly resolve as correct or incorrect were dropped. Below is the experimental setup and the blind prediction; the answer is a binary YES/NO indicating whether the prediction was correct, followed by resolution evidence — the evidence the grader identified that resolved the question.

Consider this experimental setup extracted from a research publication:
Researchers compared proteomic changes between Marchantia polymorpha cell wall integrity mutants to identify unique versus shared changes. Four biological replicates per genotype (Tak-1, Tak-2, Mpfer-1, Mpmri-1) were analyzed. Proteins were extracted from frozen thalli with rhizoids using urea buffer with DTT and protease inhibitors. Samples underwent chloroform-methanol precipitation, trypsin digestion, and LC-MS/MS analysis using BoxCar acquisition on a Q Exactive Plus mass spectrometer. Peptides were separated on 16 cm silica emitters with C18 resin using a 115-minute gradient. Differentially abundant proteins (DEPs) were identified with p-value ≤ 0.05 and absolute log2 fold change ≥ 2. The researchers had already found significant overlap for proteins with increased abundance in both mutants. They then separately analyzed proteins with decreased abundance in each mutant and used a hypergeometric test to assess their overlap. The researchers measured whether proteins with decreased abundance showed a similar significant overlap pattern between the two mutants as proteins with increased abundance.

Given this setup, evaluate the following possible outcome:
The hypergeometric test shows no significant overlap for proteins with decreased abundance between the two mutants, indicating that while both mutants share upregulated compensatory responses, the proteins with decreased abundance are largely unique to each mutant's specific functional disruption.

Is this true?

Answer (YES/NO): NO